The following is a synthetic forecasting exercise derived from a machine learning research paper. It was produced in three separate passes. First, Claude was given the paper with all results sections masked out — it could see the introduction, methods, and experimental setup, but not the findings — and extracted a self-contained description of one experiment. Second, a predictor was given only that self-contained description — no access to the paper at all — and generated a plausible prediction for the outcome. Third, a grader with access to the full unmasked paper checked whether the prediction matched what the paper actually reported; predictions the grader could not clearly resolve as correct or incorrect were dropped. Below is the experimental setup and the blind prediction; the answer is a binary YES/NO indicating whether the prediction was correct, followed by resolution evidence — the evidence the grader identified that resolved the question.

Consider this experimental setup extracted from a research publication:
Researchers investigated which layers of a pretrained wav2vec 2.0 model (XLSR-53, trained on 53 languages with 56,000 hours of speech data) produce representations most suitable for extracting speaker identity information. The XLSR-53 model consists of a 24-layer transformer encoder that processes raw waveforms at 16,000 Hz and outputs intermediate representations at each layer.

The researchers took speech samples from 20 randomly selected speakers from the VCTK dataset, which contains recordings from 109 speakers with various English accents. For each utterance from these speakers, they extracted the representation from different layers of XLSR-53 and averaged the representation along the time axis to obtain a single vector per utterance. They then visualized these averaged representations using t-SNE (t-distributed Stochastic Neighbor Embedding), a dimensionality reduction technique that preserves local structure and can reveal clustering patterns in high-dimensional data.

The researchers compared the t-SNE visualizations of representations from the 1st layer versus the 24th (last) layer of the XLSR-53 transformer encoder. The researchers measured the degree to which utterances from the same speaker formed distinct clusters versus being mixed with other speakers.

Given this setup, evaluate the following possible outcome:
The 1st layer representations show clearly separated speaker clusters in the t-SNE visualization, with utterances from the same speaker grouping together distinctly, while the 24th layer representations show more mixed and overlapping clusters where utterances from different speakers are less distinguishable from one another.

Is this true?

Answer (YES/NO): YES